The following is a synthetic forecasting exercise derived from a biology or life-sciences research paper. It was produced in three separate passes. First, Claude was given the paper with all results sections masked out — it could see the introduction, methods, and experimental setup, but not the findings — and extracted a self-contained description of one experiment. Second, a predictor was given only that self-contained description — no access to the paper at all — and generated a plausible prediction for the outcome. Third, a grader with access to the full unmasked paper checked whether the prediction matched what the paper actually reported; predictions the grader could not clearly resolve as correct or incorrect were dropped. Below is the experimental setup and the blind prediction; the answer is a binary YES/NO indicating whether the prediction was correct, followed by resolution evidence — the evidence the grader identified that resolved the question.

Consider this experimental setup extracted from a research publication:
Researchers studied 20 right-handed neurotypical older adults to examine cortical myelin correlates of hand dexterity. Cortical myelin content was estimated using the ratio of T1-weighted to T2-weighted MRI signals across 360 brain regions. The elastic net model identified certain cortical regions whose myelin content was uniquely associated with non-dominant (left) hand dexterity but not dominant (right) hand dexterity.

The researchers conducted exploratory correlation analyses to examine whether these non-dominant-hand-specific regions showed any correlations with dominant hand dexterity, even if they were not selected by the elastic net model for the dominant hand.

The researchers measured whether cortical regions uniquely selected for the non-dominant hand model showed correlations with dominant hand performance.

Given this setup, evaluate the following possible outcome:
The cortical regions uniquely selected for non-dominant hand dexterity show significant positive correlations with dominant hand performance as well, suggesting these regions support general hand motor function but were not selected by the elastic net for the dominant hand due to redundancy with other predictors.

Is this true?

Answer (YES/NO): NO